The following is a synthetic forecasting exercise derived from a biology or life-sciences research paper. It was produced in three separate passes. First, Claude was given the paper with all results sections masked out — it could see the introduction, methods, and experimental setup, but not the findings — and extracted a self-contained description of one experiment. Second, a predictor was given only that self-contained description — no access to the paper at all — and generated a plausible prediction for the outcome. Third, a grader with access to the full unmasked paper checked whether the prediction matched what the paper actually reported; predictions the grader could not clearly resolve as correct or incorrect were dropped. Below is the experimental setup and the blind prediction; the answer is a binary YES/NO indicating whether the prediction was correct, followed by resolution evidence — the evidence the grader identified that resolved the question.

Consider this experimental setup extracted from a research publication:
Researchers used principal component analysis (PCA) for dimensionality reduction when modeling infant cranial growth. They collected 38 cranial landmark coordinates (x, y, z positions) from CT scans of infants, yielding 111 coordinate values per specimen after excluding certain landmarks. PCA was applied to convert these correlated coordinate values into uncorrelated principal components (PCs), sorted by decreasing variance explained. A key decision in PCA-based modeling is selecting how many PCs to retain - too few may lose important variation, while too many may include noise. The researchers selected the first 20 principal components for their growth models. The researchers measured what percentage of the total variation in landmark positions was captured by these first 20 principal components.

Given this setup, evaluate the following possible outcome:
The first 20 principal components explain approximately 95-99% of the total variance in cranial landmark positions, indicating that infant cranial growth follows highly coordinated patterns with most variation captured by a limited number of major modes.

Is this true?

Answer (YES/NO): NO